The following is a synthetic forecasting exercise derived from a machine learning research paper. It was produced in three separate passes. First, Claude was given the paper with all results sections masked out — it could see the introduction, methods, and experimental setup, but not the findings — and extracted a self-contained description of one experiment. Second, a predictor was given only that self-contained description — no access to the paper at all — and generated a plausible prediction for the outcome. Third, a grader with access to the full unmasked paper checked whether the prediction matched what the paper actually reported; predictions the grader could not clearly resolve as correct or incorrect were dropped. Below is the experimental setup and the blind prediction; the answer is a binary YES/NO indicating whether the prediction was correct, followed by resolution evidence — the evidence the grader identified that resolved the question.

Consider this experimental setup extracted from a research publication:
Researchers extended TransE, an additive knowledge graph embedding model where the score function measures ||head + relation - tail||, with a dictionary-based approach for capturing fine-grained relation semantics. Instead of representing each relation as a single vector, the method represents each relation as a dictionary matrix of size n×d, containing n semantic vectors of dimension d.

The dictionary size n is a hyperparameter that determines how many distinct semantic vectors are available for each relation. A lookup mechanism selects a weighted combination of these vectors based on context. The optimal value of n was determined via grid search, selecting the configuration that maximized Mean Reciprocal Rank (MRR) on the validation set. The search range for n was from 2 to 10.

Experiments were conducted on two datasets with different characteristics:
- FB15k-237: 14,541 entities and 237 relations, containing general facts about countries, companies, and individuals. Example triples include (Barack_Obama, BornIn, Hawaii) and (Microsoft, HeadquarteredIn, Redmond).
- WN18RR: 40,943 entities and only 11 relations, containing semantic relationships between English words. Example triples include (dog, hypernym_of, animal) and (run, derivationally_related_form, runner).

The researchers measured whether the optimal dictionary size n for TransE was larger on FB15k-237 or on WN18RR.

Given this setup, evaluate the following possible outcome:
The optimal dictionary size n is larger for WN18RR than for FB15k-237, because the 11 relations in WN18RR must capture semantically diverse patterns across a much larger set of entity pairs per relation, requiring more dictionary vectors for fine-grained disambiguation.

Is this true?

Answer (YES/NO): NO